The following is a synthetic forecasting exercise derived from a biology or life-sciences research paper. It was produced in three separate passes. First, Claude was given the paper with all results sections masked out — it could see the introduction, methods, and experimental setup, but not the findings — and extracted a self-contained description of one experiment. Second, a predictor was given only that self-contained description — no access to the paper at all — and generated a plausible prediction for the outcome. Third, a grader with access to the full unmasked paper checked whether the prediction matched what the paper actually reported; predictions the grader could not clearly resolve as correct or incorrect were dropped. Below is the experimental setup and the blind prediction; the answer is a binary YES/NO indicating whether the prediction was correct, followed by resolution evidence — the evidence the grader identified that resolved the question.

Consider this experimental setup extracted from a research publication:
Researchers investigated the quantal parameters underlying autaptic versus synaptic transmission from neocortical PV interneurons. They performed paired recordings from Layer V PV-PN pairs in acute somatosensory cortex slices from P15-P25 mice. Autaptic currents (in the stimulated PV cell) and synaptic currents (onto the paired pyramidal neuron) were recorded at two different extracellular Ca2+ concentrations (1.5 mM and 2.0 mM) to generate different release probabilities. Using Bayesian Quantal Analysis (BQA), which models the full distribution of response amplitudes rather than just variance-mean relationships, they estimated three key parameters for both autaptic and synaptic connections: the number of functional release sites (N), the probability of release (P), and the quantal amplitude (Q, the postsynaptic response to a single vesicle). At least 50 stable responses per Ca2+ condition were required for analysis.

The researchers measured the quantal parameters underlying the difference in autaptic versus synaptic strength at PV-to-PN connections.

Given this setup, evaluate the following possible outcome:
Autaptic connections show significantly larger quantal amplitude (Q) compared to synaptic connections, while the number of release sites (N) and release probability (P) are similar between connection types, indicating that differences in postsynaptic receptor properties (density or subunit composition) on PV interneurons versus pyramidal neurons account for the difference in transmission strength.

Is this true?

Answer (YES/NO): YES